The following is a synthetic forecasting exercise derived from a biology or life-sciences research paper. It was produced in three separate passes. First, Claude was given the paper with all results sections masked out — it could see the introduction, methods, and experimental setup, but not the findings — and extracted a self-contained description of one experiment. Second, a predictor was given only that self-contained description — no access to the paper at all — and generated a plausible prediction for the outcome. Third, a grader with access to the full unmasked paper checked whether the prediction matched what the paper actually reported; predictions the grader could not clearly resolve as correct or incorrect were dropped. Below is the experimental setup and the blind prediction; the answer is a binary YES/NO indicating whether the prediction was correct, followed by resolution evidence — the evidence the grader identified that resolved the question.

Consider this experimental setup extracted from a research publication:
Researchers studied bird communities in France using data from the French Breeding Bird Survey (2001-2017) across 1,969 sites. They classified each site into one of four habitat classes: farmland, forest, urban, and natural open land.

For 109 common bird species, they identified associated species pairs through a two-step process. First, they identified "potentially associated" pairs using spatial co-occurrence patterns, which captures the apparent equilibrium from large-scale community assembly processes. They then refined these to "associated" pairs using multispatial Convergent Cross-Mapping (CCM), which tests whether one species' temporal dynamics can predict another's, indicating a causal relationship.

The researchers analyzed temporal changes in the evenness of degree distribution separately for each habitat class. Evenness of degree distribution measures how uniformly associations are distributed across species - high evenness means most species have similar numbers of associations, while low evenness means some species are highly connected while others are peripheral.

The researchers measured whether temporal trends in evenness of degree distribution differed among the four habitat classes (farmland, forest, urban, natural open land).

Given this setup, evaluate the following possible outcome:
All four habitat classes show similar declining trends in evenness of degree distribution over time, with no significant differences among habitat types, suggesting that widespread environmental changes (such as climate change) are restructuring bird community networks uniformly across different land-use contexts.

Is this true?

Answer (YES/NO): NO